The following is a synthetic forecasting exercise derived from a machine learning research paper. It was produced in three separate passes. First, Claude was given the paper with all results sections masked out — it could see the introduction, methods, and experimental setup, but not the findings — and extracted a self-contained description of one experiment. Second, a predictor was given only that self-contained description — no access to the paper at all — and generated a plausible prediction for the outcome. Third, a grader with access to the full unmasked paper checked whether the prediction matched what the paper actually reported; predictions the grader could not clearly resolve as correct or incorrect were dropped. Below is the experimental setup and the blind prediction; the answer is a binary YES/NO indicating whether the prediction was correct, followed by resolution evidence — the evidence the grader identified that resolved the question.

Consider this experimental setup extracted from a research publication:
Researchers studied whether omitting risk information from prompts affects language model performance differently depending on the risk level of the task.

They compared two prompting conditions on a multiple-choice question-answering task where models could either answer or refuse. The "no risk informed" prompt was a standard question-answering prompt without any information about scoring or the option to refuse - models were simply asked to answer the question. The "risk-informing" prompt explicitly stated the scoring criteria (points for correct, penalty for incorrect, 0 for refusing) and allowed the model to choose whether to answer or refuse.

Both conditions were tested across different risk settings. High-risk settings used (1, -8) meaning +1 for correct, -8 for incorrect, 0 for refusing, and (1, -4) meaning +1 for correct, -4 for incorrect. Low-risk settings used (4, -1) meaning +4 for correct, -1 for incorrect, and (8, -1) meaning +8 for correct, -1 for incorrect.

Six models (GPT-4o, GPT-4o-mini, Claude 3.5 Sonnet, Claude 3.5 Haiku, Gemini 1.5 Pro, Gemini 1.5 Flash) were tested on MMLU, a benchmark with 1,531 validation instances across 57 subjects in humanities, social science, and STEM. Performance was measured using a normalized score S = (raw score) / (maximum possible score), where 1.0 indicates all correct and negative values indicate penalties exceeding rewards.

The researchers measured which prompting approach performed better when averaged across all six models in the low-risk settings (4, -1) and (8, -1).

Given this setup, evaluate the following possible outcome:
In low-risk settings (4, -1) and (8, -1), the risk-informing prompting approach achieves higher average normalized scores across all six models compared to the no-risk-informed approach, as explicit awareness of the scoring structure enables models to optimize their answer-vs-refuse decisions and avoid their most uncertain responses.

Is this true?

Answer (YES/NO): NO